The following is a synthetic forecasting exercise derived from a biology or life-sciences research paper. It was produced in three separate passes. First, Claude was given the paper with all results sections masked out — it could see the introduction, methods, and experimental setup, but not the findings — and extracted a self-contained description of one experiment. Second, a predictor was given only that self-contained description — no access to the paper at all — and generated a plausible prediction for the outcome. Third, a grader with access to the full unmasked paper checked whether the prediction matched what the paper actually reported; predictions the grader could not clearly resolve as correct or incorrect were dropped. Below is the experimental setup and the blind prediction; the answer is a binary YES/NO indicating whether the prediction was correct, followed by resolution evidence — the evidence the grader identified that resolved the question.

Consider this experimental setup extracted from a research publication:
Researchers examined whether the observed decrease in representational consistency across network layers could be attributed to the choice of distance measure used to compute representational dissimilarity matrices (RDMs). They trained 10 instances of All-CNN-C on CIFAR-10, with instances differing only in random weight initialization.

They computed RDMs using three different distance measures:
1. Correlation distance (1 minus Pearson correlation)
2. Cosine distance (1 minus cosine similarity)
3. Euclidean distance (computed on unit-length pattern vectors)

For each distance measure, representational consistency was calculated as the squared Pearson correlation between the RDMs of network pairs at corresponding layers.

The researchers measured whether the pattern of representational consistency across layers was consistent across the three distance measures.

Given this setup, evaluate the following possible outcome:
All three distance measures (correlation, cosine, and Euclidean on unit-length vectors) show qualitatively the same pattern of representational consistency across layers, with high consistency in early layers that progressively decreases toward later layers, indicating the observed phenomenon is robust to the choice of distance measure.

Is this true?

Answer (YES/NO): YES